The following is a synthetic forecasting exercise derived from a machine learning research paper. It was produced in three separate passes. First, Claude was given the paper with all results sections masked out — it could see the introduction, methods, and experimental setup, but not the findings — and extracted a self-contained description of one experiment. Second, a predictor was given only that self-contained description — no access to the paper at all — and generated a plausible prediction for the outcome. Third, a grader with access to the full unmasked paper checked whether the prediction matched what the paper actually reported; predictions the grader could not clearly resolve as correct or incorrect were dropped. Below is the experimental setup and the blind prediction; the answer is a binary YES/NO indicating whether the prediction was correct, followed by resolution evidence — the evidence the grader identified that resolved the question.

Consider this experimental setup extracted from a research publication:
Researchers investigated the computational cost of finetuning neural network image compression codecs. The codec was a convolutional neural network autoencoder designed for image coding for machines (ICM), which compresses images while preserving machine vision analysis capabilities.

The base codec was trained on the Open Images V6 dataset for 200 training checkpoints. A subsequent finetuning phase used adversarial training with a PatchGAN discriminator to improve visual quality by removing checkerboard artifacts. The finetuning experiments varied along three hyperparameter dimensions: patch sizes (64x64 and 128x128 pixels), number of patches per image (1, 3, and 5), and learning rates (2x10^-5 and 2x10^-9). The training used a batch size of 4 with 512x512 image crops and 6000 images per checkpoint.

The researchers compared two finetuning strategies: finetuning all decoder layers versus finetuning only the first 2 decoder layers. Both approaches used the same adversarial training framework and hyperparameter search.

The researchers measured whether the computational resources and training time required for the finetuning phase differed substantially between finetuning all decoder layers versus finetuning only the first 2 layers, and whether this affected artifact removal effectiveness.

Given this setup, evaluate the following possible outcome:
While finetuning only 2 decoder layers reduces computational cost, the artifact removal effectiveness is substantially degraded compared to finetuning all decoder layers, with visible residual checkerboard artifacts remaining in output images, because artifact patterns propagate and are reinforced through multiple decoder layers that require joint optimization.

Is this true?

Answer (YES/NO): NO